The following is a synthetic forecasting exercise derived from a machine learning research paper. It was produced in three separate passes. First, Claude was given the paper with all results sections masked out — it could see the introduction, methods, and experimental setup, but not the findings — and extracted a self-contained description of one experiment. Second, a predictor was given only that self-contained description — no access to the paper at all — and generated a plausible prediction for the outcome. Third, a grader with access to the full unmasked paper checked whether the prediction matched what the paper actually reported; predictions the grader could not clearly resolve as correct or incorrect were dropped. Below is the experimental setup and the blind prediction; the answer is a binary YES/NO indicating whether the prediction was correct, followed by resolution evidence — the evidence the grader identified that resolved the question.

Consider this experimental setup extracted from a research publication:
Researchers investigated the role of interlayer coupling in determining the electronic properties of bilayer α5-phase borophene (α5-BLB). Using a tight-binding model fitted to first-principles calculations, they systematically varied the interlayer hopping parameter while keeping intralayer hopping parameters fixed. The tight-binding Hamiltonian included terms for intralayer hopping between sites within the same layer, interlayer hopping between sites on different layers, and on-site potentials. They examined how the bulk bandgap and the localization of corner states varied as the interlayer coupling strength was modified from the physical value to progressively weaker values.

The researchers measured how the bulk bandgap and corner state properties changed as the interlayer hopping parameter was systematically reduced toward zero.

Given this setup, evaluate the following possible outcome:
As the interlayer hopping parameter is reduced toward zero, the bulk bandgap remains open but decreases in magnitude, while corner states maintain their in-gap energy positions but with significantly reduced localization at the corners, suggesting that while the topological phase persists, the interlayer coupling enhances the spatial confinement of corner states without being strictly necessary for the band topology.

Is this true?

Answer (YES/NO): NO